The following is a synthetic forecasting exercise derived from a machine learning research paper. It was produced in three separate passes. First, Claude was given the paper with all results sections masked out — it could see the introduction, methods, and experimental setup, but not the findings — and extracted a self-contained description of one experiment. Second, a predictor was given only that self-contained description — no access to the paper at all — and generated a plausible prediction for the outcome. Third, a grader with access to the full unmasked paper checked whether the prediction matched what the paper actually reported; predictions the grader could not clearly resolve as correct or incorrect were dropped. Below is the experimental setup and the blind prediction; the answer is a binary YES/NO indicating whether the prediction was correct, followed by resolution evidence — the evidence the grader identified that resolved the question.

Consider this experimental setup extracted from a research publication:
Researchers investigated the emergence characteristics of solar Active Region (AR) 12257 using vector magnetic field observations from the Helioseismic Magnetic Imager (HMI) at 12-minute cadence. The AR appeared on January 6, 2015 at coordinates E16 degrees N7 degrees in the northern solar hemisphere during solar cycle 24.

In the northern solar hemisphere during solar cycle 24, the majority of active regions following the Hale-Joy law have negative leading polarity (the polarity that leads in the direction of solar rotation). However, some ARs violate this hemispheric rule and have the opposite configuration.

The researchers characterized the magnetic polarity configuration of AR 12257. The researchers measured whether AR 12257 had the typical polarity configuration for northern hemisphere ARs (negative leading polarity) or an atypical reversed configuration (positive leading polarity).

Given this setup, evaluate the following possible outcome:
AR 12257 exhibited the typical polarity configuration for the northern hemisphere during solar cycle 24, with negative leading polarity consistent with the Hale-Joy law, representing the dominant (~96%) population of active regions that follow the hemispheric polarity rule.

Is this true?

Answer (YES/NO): YES